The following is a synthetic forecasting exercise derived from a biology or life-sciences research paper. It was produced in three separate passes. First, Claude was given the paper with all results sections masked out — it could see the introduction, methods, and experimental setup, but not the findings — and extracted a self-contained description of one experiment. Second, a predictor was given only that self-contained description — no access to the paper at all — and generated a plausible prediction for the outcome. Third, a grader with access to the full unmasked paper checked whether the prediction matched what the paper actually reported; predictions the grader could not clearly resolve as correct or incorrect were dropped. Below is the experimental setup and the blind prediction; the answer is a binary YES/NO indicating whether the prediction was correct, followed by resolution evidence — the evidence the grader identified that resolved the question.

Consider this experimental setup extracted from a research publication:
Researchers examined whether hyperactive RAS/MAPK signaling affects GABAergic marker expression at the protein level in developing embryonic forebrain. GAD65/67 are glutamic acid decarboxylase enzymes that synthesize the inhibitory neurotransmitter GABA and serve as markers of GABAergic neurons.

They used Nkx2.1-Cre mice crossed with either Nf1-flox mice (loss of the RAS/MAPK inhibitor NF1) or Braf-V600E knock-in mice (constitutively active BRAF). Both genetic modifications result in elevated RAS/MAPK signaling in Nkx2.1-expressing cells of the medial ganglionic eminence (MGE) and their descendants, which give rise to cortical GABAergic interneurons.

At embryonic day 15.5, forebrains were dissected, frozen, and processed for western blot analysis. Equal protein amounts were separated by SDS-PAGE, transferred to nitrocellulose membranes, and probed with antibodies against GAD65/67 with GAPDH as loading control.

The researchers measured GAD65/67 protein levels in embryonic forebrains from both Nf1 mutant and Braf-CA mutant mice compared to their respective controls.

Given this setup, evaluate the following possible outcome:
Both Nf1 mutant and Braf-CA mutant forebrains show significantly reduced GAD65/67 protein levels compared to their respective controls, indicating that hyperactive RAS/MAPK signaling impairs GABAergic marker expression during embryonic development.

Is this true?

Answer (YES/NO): NO